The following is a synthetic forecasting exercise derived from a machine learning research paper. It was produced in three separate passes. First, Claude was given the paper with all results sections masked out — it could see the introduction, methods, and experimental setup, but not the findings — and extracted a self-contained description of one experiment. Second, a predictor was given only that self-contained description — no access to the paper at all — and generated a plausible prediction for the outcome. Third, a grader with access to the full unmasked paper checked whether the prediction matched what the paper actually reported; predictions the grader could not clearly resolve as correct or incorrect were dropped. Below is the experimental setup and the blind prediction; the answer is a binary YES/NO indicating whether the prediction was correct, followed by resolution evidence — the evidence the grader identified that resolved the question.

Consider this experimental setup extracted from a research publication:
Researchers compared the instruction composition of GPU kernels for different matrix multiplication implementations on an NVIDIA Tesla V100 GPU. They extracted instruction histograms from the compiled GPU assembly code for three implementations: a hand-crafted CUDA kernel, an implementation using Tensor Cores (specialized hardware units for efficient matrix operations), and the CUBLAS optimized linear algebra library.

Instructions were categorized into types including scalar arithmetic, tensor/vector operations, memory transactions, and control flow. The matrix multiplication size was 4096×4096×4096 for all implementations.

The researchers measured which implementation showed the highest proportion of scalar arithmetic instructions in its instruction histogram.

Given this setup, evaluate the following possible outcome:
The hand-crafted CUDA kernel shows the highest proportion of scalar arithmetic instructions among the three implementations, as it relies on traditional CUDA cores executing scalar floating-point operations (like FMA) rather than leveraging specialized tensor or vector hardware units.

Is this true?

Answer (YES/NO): NO